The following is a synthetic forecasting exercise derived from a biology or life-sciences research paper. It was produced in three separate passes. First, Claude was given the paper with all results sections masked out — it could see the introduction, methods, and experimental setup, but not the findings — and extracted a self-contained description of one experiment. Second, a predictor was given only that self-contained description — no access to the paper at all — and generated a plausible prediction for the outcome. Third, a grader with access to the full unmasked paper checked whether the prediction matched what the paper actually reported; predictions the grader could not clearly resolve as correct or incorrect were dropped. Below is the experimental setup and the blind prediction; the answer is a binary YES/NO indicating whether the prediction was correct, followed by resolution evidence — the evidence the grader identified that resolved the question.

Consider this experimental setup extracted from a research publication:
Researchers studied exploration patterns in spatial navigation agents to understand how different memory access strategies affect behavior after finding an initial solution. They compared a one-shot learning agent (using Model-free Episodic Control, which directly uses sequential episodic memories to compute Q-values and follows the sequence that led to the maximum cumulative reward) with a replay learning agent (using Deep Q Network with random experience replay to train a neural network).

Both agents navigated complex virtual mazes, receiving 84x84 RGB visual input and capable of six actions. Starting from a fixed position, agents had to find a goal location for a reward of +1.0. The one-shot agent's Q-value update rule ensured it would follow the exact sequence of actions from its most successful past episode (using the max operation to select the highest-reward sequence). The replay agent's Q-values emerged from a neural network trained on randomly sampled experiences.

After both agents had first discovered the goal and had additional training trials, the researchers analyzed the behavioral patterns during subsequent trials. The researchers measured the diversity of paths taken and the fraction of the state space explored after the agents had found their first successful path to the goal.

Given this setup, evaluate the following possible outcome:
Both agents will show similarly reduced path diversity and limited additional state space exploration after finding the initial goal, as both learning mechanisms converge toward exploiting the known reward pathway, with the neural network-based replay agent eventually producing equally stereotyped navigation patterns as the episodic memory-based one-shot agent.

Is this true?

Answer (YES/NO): NO